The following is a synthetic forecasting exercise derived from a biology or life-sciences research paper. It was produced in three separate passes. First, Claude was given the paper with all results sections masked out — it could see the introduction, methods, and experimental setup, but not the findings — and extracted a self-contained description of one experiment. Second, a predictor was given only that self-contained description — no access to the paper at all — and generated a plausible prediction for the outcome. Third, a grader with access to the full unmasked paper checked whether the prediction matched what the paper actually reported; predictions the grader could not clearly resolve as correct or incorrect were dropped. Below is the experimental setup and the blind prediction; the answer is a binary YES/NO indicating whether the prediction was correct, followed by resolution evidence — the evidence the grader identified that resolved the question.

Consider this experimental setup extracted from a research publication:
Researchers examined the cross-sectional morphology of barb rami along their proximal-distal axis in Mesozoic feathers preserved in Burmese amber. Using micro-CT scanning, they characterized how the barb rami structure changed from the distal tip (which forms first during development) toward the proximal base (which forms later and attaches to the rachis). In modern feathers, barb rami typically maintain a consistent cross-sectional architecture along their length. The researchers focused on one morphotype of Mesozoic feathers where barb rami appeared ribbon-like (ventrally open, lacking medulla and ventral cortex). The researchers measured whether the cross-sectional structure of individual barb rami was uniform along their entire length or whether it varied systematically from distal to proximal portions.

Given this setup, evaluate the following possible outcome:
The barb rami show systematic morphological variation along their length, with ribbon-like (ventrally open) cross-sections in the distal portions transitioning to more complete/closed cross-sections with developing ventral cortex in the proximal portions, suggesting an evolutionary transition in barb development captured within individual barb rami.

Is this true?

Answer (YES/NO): NO